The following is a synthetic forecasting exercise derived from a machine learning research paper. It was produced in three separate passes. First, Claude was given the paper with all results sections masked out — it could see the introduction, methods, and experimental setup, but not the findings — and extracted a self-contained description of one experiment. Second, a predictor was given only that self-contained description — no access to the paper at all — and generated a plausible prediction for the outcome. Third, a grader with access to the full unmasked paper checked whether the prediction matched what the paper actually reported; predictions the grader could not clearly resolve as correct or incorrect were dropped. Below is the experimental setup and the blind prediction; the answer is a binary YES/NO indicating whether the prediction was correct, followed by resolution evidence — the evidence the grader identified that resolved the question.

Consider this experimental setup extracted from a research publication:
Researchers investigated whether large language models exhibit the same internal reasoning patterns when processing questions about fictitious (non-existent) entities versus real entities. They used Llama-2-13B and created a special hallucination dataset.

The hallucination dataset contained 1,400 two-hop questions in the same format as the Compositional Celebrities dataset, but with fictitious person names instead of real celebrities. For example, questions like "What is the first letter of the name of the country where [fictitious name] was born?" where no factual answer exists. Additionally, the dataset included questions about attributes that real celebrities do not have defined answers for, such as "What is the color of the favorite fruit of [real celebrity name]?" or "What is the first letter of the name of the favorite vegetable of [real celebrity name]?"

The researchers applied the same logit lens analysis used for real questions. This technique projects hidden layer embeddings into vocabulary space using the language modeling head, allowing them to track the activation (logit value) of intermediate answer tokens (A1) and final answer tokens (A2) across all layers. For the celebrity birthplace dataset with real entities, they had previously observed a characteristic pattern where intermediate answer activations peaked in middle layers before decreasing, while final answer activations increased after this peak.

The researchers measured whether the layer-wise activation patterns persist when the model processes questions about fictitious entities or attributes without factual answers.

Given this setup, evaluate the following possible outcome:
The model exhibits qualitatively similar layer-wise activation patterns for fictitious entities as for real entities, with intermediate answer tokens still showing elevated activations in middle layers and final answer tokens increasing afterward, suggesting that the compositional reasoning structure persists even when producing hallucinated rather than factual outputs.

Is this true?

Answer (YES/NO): YES